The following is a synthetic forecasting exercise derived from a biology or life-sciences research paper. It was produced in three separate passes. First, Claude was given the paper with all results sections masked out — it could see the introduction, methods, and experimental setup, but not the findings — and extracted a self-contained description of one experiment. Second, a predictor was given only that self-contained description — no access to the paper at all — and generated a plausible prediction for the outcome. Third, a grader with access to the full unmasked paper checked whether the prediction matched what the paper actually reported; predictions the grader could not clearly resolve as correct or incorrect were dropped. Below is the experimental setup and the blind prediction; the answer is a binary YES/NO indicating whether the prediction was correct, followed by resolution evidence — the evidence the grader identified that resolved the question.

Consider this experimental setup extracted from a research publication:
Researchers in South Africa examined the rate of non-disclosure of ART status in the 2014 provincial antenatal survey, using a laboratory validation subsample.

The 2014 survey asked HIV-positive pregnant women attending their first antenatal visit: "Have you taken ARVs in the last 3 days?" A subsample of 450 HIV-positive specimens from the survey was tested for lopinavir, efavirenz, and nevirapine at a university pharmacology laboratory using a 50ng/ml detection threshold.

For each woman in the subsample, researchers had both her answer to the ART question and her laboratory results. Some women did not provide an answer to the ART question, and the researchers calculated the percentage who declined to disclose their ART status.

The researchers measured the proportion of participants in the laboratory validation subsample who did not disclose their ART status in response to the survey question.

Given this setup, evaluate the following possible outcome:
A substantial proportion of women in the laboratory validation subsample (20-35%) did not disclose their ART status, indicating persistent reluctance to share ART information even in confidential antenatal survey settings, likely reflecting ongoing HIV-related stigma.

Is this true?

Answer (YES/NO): NO